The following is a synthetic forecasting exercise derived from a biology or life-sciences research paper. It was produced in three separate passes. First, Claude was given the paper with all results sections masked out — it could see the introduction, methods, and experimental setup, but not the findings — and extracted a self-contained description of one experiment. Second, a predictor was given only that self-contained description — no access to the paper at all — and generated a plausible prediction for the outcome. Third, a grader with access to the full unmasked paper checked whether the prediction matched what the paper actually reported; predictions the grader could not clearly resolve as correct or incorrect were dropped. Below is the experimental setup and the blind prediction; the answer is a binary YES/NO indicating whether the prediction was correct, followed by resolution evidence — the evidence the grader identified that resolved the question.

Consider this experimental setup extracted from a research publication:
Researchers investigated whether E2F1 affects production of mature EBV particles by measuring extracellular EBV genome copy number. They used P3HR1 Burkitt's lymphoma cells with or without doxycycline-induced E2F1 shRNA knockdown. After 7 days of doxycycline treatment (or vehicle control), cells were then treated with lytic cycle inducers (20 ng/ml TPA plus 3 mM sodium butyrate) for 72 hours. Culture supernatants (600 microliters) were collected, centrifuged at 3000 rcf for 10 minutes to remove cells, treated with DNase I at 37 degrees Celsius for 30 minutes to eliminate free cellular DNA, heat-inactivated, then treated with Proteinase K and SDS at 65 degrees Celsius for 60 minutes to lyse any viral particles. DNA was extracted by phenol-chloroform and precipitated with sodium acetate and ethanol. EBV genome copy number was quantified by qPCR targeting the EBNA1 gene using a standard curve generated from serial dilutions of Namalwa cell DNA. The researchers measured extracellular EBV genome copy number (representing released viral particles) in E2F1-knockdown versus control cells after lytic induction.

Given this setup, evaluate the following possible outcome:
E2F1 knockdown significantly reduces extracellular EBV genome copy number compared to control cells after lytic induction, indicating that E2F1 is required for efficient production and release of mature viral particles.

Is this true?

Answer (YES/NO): NO